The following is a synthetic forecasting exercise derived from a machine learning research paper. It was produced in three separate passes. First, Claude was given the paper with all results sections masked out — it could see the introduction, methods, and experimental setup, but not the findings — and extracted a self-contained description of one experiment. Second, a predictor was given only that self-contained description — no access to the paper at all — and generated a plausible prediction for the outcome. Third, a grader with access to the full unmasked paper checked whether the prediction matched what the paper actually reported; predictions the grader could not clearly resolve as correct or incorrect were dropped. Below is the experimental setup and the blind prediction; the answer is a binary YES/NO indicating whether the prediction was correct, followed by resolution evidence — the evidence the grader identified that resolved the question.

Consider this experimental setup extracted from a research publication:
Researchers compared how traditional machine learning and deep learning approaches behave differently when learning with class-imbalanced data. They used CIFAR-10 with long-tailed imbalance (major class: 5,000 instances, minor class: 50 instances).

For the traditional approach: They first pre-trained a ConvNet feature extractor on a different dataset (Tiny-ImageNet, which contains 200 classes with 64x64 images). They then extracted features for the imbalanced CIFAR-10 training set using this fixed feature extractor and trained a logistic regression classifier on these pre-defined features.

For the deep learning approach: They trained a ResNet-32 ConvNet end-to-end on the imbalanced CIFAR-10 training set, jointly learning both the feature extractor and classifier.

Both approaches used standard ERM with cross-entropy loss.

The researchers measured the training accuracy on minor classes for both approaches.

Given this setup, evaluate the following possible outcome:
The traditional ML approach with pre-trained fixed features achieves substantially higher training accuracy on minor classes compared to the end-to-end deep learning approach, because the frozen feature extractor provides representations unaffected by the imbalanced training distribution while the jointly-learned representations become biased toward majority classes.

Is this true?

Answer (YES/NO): NO